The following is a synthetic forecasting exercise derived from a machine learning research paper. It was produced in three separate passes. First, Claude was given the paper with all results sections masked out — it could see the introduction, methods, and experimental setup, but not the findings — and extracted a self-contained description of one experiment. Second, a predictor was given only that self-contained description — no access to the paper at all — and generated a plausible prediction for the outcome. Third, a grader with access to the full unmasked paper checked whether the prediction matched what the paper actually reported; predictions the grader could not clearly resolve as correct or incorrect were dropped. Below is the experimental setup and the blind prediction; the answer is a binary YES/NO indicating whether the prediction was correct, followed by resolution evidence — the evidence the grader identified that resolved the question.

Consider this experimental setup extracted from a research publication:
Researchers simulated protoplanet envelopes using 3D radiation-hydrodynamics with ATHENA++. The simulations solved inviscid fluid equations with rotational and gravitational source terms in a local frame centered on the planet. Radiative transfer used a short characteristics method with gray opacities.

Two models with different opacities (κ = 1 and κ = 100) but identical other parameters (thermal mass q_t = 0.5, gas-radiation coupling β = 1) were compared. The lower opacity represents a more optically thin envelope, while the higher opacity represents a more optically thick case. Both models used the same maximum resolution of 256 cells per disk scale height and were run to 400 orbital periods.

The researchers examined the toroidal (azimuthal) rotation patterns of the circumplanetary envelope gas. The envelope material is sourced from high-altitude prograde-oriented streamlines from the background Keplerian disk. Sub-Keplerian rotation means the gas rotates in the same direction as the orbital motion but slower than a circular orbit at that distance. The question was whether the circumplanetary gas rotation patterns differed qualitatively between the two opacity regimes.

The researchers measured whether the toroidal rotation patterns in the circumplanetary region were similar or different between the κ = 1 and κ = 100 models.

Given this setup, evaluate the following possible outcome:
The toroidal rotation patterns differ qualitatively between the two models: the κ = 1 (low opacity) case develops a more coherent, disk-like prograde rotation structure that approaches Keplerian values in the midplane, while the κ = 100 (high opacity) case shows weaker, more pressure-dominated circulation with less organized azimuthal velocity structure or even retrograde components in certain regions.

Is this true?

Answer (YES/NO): NO